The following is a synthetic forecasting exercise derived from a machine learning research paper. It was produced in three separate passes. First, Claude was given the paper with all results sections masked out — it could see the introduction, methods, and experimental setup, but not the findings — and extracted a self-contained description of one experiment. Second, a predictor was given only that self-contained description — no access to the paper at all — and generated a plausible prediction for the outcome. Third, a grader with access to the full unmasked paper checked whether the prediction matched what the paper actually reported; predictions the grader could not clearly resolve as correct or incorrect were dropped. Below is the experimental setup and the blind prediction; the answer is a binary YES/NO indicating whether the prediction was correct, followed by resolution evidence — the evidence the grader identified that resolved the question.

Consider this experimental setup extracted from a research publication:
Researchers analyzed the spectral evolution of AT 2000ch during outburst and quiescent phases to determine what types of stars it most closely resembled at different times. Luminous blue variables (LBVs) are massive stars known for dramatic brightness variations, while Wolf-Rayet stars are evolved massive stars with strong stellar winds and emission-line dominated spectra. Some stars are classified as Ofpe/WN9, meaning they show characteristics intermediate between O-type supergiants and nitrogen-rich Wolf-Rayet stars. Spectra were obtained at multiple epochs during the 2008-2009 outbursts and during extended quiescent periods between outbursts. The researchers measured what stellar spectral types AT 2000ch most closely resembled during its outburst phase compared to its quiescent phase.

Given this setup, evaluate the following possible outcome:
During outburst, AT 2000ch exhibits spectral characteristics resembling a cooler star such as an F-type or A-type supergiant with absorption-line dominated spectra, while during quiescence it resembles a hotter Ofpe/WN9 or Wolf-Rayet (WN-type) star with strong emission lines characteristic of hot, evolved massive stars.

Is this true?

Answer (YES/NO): NO